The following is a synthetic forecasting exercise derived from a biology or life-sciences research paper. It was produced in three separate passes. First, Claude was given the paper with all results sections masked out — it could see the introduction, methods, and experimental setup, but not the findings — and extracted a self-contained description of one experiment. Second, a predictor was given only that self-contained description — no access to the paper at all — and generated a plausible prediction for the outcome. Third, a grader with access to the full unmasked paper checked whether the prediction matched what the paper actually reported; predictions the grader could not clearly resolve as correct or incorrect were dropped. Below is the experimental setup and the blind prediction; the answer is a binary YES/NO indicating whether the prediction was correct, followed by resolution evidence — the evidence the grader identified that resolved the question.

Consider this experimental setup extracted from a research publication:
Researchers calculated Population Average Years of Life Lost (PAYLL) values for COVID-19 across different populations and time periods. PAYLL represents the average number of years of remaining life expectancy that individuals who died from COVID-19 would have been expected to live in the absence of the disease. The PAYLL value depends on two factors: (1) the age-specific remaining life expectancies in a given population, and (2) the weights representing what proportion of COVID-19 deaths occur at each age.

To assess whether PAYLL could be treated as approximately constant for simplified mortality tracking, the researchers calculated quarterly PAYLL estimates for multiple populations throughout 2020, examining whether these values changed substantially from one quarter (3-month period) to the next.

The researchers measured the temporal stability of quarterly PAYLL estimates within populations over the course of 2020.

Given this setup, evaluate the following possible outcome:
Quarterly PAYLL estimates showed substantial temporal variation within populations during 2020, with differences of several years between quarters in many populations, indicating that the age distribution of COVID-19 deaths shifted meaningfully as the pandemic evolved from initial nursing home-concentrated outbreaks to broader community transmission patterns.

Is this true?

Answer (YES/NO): NO